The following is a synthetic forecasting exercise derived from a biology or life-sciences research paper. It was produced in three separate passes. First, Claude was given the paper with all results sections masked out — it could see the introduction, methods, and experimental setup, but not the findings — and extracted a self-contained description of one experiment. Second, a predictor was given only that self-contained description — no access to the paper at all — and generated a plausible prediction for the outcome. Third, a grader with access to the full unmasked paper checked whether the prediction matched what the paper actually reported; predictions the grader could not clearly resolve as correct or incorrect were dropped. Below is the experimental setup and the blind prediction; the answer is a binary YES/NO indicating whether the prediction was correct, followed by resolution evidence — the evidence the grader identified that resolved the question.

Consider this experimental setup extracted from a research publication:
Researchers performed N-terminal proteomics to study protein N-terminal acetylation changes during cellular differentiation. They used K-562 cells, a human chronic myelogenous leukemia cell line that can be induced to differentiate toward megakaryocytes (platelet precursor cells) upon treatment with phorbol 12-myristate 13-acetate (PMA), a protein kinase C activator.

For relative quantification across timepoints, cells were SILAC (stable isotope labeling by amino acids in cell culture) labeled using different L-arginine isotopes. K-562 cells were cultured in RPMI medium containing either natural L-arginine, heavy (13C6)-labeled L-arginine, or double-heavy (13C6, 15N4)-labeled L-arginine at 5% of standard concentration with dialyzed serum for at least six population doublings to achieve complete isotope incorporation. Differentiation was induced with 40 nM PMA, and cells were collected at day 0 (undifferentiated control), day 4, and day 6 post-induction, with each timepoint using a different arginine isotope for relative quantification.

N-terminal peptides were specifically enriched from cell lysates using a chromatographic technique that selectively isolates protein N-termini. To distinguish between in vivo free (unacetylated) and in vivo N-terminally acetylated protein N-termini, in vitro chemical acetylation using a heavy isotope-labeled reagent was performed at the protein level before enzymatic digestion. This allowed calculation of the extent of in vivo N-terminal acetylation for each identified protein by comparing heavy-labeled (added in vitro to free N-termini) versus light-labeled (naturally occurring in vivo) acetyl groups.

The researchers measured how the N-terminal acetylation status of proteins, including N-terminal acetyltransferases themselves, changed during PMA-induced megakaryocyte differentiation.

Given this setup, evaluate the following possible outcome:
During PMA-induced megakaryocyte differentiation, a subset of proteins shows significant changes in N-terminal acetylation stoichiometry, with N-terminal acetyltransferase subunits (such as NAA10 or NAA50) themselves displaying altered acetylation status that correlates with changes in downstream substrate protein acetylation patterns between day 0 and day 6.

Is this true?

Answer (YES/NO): NO